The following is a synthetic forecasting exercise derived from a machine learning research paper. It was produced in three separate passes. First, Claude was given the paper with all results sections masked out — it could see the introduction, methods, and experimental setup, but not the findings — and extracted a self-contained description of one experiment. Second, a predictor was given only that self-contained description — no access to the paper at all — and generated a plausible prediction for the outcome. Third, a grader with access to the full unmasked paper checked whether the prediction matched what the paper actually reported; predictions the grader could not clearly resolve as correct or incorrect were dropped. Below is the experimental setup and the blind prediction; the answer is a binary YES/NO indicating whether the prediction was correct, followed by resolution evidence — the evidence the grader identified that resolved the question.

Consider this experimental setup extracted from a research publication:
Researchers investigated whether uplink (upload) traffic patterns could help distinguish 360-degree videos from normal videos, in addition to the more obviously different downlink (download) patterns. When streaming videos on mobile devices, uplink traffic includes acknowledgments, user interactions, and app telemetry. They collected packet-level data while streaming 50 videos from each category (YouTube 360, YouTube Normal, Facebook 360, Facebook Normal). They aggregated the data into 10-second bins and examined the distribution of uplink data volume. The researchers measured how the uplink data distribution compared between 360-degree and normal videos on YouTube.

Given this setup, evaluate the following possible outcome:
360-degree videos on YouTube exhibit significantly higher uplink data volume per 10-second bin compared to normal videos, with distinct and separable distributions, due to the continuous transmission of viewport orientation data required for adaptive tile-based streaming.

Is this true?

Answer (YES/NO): NO